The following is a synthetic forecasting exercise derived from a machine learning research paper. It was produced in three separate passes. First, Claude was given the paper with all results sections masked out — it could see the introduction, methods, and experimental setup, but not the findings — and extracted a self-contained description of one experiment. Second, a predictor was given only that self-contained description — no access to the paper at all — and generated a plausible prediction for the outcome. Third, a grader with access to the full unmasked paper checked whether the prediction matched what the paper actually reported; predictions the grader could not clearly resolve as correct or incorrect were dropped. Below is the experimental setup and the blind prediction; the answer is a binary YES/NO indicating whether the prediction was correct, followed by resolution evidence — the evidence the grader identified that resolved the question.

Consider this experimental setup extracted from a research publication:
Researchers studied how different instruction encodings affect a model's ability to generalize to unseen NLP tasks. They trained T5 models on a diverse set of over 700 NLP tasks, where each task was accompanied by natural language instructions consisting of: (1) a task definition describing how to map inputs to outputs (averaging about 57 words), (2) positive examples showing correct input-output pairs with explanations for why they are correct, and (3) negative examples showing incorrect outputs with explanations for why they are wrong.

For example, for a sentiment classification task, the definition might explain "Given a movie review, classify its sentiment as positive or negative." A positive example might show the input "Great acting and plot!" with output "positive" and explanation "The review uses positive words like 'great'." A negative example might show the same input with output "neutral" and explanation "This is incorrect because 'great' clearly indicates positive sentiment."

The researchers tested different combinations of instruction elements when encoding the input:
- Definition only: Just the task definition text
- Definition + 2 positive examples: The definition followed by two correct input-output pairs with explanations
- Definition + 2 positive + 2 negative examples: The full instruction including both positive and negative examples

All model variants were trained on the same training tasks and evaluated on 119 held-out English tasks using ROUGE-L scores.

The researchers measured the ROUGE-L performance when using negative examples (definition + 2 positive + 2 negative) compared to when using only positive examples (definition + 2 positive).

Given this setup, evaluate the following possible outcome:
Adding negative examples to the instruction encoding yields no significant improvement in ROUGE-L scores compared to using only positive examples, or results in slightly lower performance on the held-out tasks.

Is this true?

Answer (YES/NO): NO